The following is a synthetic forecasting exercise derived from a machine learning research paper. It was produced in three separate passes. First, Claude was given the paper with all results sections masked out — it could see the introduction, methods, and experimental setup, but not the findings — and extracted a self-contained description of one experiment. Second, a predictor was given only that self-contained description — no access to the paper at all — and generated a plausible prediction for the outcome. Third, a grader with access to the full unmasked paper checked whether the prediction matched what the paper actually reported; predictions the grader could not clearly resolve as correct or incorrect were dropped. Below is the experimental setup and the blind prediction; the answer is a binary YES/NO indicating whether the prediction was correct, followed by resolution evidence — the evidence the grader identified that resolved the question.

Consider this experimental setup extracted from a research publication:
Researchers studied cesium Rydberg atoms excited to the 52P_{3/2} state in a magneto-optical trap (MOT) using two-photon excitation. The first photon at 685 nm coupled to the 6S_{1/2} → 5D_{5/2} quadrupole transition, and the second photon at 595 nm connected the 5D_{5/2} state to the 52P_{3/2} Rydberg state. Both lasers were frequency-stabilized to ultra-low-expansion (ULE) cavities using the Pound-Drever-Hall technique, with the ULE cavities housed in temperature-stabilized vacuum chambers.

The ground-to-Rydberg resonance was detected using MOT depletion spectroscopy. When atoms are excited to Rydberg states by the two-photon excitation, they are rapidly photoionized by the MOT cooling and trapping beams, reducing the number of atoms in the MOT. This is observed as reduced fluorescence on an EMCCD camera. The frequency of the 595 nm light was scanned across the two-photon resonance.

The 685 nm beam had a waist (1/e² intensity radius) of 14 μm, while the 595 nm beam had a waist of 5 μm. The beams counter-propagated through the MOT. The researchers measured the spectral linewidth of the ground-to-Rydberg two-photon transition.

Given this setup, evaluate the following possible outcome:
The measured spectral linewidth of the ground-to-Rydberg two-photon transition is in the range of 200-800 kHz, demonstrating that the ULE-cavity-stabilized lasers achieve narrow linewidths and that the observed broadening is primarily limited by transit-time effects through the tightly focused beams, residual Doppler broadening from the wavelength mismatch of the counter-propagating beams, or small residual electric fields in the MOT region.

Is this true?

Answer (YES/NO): NO